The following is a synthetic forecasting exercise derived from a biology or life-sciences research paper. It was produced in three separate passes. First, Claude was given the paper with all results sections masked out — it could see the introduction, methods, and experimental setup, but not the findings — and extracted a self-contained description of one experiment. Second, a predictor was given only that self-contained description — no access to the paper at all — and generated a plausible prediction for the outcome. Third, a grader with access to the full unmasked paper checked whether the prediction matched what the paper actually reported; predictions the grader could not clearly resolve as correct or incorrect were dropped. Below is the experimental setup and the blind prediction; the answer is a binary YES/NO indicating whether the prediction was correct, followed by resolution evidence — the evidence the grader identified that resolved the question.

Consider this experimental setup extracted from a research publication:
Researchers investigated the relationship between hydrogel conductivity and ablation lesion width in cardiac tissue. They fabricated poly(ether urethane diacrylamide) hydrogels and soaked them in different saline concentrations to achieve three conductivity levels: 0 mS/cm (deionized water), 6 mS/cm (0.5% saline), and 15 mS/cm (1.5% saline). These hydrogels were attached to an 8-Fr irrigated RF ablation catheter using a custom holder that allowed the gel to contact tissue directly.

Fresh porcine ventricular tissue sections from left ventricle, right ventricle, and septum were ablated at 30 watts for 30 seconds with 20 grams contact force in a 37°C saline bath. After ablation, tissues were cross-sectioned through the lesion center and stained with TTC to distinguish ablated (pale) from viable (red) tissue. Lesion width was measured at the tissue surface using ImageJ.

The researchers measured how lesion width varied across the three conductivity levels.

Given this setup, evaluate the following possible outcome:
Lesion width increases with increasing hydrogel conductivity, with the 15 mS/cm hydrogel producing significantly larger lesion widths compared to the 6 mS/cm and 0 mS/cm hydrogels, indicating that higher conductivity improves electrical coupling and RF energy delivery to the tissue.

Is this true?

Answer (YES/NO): NO